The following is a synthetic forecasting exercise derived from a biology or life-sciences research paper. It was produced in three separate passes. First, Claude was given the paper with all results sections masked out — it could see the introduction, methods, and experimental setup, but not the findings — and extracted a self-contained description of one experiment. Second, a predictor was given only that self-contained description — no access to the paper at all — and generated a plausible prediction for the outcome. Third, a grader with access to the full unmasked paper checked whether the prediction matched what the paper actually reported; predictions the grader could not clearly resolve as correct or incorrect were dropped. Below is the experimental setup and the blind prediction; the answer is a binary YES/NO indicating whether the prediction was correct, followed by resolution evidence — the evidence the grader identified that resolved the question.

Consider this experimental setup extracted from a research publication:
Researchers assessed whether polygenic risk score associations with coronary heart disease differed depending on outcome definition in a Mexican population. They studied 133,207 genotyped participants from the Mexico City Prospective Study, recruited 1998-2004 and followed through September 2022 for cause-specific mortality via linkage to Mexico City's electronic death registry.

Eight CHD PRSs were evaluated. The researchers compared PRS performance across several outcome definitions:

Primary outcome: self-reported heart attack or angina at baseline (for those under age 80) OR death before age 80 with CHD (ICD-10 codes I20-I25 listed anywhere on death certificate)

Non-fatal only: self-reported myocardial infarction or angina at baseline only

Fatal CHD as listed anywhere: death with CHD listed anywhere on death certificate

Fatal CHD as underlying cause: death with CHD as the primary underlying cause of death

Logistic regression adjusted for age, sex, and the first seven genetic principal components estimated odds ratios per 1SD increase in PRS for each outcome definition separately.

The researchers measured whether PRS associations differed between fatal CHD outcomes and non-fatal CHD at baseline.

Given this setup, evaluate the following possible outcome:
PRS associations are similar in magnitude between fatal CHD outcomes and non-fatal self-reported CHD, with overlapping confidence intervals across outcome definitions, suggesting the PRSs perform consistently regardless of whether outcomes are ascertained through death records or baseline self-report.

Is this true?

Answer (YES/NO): YES